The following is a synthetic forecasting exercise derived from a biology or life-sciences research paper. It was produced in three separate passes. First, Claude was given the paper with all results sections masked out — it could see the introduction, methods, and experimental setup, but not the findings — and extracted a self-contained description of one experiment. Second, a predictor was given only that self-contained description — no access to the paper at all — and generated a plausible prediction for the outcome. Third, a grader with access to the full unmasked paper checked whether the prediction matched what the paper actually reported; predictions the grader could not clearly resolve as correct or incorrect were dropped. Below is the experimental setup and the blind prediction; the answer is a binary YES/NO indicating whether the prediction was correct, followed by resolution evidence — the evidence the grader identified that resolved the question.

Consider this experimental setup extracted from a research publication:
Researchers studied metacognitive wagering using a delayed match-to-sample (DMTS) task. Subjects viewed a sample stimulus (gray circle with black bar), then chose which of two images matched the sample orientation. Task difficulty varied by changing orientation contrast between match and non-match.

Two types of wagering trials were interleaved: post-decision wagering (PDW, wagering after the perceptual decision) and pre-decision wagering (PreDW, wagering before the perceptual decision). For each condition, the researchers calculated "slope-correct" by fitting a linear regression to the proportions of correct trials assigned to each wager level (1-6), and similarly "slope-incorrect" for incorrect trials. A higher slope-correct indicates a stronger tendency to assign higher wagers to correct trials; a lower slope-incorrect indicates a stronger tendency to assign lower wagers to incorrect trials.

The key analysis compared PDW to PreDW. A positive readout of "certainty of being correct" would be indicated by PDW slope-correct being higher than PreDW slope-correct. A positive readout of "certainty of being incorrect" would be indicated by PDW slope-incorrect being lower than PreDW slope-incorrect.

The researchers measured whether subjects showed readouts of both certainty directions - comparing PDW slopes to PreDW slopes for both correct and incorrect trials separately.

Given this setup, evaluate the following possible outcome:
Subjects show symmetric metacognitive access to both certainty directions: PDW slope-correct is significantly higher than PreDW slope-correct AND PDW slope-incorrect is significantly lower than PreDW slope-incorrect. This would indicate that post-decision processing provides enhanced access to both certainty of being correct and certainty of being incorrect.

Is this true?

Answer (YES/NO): YES